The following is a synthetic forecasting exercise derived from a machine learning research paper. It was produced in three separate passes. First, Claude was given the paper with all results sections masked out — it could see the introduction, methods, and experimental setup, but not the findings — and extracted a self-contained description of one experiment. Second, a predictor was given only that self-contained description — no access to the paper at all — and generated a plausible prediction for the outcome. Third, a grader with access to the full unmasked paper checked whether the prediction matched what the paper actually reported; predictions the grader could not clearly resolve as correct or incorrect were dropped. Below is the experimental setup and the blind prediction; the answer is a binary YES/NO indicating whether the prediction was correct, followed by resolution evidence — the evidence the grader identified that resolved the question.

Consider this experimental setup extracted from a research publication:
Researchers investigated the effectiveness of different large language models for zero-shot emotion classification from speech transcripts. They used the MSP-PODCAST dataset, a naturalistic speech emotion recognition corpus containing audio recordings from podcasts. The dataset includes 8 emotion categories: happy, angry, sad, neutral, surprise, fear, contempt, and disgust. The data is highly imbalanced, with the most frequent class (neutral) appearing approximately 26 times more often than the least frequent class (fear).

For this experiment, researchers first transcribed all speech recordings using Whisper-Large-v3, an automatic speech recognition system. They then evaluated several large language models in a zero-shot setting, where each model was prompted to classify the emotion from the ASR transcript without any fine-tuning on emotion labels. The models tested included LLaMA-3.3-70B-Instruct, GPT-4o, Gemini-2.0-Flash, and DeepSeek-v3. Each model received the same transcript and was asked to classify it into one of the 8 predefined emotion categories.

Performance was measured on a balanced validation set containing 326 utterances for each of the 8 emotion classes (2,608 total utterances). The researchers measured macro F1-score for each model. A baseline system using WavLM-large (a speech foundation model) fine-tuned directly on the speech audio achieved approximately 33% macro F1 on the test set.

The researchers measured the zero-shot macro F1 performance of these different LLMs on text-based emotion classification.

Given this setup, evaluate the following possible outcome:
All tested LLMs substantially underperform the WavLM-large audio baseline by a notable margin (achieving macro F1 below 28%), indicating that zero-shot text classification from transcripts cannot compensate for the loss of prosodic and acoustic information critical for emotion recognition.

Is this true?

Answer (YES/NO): NO